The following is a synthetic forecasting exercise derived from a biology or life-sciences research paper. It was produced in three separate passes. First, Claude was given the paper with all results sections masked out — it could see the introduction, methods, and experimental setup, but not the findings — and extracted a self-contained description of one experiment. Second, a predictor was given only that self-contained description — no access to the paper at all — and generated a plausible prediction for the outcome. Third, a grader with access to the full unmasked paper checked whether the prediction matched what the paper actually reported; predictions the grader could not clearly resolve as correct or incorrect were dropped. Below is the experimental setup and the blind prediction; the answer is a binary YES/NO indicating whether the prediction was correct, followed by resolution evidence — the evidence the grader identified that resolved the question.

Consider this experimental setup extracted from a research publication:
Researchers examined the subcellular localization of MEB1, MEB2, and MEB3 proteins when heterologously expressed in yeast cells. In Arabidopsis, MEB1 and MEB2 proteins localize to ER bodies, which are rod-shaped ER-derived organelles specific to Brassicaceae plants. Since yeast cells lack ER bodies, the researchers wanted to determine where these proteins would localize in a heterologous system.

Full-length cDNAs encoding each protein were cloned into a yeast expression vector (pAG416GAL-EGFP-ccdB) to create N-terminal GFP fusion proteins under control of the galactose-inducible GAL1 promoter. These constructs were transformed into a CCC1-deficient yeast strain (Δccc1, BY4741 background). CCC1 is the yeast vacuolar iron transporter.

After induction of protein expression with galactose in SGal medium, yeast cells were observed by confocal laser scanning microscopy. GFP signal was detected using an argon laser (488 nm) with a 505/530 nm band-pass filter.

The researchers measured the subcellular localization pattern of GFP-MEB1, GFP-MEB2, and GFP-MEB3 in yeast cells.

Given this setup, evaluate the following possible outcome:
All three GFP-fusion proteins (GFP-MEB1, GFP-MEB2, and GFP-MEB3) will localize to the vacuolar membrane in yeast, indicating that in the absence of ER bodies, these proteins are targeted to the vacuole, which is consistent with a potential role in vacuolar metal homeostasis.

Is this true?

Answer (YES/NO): NO